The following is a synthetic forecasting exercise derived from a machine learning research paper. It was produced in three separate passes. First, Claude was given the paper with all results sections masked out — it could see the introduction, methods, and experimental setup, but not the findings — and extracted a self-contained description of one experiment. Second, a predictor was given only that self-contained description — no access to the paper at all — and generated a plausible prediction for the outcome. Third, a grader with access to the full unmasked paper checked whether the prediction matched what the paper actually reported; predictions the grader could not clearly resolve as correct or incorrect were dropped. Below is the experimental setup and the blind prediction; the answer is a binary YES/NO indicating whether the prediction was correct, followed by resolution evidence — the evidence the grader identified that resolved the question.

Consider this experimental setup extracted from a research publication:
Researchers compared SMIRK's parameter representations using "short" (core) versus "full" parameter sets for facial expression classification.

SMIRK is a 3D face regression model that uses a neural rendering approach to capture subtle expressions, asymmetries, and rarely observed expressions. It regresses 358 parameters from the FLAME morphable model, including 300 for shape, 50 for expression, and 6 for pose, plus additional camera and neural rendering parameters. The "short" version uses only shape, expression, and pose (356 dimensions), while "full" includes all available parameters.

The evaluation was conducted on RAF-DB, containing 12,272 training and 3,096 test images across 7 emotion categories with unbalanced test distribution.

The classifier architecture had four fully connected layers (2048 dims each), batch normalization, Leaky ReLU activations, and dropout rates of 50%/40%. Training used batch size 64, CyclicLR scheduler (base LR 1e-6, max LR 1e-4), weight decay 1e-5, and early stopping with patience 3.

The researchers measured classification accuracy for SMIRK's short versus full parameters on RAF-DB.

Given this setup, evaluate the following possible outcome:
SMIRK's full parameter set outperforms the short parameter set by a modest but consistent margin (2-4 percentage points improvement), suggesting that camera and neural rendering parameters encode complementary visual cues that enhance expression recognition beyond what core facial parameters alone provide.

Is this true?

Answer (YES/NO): NO